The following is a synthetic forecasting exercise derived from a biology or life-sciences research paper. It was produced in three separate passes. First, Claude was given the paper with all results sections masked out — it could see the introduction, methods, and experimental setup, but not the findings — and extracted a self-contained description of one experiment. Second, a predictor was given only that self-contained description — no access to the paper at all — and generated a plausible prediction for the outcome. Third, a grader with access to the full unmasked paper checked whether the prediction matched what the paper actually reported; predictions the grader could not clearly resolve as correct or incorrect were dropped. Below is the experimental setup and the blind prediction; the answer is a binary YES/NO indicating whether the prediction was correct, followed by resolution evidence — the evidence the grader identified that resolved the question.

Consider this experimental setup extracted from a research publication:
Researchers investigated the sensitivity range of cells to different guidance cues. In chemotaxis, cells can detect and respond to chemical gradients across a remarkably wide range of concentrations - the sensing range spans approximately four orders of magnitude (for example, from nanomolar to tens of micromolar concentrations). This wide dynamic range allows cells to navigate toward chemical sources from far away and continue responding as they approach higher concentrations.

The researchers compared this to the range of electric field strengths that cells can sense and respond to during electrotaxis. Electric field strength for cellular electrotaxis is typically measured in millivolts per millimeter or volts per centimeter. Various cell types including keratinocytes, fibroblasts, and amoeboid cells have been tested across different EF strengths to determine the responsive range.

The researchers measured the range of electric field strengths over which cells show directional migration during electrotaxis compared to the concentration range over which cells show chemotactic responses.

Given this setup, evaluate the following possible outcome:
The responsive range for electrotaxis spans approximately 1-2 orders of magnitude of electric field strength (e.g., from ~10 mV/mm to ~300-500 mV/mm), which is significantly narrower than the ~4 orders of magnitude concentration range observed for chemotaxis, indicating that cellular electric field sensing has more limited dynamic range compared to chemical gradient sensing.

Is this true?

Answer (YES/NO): YES